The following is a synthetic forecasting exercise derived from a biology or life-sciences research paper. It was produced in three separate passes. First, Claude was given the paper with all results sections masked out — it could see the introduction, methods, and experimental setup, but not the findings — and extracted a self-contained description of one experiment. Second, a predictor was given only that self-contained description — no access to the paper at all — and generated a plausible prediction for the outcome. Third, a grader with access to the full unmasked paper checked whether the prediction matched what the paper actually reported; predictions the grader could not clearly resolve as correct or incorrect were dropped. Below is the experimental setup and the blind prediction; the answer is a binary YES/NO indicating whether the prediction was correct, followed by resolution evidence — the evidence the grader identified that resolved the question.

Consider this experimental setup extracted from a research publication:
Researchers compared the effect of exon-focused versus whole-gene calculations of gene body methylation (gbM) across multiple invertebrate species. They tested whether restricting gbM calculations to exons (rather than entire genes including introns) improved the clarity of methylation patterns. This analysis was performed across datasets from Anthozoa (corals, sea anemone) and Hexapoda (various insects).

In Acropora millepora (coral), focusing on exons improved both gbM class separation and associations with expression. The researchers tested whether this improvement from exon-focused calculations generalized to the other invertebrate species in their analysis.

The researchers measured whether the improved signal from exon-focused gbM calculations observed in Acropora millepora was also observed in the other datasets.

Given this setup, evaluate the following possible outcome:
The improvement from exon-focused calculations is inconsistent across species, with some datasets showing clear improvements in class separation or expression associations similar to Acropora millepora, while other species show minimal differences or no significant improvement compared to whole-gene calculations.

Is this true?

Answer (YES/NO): YES